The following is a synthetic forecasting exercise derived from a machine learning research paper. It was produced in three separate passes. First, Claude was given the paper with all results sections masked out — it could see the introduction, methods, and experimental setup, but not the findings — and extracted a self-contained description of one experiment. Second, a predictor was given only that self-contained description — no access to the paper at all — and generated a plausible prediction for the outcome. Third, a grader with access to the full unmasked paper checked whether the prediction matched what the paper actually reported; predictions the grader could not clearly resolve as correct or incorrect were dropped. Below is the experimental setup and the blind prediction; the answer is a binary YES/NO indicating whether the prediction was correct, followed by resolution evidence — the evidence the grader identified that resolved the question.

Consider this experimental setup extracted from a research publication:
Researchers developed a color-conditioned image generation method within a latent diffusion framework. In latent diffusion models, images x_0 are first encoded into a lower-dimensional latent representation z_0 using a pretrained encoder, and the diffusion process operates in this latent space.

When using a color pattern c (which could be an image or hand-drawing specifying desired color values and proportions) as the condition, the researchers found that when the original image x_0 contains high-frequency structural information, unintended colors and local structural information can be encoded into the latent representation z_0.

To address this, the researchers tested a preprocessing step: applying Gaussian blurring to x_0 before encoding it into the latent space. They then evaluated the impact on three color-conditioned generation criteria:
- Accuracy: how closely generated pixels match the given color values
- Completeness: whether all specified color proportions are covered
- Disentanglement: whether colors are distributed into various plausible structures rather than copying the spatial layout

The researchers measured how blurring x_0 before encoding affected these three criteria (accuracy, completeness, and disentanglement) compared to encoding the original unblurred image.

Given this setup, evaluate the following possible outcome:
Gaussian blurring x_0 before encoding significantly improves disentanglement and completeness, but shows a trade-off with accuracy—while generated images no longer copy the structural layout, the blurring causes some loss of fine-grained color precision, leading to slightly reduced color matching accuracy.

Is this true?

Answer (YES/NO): NO